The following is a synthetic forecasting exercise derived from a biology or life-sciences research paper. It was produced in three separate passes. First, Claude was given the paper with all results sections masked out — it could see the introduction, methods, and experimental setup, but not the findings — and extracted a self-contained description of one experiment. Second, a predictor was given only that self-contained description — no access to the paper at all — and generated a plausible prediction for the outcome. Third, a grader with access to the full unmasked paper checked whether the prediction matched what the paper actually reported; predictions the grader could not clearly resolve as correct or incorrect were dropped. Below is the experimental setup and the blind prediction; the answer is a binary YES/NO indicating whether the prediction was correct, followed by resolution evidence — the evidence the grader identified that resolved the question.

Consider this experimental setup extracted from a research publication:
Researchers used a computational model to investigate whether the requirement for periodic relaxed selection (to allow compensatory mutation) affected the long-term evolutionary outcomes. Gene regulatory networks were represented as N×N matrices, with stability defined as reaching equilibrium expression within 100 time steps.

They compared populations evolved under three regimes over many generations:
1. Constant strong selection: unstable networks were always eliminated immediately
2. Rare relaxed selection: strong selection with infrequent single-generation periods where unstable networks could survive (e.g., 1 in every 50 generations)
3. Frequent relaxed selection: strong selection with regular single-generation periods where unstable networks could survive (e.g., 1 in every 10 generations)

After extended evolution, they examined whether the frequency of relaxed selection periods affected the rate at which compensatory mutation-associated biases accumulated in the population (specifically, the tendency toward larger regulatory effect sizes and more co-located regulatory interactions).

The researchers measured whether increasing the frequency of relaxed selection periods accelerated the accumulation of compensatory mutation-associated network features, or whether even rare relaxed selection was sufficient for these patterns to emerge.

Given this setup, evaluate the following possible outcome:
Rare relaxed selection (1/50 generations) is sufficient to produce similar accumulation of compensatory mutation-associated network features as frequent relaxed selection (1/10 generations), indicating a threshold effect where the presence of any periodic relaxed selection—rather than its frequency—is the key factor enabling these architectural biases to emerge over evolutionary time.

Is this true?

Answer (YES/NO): NO